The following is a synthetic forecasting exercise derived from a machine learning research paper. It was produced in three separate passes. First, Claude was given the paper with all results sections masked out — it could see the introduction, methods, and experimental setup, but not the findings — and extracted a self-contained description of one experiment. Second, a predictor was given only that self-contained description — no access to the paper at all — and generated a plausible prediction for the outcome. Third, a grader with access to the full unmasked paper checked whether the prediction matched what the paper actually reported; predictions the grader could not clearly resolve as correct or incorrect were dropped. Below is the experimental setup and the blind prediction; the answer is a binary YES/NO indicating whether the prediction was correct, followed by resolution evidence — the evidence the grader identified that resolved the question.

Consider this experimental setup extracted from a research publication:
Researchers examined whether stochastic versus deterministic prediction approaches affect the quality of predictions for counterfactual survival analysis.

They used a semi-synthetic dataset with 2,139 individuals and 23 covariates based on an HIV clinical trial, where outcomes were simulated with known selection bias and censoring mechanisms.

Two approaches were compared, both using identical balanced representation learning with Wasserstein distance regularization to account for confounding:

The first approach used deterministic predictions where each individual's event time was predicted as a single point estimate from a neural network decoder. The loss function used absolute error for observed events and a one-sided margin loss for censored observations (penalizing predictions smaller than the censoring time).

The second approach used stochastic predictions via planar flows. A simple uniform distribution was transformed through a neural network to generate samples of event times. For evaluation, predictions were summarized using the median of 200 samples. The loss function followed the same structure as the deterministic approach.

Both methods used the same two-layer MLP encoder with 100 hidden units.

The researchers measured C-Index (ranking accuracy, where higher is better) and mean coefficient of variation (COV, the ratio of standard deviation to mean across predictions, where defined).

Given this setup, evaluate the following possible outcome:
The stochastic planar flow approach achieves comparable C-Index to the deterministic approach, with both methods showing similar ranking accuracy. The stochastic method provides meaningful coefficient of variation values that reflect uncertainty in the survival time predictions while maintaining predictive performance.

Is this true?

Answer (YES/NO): YES